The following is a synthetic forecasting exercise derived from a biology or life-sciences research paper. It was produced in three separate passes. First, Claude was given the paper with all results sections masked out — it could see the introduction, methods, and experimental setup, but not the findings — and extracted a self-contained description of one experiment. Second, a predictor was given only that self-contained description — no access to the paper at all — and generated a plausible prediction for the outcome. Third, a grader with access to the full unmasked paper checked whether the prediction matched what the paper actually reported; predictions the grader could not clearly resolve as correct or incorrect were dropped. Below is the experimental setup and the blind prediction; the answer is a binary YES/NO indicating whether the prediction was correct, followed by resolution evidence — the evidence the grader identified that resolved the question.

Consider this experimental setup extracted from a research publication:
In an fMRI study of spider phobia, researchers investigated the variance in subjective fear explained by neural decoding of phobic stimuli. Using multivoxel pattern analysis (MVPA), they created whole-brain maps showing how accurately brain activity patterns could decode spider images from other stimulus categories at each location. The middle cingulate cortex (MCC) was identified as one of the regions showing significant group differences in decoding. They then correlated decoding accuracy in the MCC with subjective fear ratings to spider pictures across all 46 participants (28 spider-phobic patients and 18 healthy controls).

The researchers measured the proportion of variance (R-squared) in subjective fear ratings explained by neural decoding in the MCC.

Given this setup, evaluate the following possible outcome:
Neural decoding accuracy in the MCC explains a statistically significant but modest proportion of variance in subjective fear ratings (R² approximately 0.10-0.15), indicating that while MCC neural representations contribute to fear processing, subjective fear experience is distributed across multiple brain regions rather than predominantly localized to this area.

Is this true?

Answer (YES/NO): NO